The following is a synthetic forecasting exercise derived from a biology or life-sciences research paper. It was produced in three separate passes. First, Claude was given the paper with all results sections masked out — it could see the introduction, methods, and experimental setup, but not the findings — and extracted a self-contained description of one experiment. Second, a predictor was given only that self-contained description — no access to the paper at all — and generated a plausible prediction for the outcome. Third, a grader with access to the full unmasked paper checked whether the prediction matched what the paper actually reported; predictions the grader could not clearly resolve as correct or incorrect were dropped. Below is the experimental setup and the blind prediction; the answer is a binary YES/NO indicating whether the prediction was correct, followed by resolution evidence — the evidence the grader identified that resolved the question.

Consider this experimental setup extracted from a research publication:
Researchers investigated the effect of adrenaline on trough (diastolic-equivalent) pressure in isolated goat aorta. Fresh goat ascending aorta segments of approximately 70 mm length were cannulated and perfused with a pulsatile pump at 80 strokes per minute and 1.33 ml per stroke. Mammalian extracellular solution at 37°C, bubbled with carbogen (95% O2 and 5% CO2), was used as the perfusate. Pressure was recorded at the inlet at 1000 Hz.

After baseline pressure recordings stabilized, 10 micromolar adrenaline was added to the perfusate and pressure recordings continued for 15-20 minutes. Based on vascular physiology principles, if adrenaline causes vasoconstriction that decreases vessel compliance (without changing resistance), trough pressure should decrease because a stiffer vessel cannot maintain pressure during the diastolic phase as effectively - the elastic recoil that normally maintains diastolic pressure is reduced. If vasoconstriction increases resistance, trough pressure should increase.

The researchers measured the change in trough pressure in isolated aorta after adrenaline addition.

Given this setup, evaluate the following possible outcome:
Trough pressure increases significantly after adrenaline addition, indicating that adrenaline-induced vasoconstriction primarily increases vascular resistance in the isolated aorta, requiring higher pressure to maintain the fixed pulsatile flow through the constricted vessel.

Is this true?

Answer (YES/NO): NO